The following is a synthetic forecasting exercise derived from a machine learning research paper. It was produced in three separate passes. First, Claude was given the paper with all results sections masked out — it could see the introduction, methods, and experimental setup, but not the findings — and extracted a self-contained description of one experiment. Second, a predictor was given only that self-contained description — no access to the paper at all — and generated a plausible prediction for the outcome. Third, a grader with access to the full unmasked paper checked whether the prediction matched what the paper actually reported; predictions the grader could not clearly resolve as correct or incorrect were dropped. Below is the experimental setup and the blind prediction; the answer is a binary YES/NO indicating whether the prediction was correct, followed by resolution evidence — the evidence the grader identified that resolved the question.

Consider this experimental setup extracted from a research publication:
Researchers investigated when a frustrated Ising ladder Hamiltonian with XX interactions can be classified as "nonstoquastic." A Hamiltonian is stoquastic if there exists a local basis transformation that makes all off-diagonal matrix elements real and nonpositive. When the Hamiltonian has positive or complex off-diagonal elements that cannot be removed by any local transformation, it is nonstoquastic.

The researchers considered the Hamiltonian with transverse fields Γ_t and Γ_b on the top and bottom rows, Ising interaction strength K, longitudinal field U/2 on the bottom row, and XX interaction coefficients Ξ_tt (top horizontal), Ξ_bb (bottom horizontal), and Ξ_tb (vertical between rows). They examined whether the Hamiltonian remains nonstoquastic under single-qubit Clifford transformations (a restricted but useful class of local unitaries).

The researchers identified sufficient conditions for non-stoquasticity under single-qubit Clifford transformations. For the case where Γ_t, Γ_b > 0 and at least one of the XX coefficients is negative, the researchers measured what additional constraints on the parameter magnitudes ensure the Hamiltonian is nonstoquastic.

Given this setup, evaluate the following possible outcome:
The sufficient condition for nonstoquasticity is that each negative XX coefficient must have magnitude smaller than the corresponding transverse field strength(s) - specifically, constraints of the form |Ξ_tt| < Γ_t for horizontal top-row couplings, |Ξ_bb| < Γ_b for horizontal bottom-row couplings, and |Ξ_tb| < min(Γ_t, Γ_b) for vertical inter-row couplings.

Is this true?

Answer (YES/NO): NO